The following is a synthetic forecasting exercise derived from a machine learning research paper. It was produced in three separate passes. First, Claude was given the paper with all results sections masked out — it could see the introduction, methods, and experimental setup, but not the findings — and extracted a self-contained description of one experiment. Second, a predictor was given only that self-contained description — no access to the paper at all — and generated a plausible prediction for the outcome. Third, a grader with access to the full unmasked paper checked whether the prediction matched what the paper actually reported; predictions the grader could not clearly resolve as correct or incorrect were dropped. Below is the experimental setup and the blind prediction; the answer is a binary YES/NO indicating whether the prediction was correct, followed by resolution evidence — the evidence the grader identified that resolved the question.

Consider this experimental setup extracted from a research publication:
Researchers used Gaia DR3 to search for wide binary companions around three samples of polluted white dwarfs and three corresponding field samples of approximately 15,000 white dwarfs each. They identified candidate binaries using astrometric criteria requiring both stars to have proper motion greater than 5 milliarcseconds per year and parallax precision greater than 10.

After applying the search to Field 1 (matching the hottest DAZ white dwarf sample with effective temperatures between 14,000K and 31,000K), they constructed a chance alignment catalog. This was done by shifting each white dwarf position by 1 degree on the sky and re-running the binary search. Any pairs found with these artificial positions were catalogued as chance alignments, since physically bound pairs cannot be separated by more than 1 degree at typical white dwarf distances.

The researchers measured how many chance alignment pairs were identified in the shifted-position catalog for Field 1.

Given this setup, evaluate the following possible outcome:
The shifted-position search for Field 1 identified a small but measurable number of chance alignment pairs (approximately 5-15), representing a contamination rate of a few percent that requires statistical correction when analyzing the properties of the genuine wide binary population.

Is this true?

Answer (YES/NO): NO